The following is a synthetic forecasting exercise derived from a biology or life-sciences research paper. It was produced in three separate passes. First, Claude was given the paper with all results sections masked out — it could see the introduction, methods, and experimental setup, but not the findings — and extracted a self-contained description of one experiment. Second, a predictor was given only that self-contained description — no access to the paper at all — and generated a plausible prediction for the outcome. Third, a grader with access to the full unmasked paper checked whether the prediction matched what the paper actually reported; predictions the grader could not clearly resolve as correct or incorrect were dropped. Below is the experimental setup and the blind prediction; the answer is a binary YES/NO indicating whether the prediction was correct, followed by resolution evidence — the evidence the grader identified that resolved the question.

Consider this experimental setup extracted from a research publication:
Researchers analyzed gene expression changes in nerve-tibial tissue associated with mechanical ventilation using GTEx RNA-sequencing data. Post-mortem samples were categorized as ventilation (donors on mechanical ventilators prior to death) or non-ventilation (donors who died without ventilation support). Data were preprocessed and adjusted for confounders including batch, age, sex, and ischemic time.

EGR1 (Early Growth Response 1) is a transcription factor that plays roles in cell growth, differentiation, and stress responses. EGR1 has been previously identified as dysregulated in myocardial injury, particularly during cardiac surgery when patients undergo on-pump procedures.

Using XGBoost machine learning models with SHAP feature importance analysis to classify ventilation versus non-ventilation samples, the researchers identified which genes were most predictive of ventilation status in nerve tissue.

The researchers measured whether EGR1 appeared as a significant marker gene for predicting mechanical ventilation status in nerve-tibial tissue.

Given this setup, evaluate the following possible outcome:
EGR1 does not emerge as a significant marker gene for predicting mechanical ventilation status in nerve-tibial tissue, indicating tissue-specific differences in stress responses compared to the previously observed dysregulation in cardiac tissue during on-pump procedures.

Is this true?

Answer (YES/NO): NO